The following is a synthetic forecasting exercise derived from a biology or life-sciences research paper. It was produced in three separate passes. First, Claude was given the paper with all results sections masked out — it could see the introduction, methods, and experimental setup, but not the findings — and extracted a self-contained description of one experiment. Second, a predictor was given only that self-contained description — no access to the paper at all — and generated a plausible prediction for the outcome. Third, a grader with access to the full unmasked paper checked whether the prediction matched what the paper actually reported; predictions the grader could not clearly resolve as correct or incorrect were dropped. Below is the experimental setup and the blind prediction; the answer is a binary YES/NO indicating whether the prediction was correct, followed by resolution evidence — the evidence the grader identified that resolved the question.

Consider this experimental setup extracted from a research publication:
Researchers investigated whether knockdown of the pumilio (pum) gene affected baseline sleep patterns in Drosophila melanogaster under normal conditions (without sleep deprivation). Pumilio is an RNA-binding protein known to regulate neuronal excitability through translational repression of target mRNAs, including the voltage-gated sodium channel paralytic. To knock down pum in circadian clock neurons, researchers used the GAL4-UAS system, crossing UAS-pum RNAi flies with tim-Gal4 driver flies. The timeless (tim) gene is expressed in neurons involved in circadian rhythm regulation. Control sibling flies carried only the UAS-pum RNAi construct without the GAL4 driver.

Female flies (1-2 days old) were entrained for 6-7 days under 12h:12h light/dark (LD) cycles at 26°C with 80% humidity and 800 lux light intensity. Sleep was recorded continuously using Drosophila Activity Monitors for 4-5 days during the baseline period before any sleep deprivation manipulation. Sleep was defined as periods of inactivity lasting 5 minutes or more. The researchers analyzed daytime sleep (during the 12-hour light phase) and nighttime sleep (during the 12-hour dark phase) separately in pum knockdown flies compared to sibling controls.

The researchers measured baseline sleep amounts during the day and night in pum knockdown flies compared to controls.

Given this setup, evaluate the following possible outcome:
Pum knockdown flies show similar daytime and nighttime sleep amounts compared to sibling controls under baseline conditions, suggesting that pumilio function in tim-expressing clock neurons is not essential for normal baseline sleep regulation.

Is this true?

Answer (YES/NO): NO